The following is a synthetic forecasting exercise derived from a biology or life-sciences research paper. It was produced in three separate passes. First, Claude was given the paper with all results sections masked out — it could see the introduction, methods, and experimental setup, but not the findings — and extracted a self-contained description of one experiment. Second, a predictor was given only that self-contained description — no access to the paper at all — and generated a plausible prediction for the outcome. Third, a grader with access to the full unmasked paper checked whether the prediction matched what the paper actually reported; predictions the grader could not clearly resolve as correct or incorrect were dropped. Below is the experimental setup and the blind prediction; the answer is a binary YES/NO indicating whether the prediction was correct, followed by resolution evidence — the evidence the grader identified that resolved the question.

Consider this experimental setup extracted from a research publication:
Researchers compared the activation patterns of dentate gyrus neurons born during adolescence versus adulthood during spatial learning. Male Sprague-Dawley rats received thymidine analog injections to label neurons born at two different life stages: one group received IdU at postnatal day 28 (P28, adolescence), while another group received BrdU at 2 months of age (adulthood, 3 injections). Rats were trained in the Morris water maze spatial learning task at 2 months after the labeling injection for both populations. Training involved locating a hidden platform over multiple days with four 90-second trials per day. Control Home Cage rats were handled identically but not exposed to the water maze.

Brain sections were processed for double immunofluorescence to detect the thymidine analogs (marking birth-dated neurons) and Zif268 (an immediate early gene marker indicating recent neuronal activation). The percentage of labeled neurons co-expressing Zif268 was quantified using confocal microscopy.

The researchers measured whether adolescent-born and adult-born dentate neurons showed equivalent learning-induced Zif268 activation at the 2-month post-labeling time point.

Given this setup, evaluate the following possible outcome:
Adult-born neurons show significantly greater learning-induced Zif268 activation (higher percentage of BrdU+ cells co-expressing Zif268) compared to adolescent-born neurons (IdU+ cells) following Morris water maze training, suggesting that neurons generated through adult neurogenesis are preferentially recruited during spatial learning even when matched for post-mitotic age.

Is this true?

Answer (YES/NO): YES